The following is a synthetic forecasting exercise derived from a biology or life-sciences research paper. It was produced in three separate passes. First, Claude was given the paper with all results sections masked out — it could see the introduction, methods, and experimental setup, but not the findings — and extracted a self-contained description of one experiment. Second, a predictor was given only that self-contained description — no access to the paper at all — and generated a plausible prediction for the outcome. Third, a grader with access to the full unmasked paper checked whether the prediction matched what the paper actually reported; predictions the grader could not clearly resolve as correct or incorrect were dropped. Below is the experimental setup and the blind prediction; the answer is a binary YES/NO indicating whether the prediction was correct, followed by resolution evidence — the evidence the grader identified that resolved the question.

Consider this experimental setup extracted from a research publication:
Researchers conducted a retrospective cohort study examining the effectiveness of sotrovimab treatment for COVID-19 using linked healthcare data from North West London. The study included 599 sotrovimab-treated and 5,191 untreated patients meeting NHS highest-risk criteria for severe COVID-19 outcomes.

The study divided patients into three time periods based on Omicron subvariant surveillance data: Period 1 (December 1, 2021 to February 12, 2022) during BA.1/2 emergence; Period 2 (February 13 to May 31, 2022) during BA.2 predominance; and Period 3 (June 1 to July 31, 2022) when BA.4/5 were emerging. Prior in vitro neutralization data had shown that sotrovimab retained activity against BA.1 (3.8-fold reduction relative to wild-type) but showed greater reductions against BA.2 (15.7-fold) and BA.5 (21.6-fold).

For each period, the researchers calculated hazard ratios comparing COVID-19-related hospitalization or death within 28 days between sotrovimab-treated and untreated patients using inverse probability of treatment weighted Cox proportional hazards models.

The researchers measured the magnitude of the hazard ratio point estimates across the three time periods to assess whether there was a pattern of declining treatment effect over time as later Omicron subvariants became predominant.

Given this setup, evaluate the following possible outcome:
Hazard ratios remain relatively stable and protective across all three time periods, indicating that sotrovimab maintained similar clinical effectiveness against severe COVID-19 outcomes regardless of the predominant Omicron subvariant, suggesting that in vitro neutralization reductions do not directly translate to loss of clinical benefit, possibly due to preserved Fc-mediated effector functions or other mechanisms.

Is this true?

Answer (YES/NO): NO